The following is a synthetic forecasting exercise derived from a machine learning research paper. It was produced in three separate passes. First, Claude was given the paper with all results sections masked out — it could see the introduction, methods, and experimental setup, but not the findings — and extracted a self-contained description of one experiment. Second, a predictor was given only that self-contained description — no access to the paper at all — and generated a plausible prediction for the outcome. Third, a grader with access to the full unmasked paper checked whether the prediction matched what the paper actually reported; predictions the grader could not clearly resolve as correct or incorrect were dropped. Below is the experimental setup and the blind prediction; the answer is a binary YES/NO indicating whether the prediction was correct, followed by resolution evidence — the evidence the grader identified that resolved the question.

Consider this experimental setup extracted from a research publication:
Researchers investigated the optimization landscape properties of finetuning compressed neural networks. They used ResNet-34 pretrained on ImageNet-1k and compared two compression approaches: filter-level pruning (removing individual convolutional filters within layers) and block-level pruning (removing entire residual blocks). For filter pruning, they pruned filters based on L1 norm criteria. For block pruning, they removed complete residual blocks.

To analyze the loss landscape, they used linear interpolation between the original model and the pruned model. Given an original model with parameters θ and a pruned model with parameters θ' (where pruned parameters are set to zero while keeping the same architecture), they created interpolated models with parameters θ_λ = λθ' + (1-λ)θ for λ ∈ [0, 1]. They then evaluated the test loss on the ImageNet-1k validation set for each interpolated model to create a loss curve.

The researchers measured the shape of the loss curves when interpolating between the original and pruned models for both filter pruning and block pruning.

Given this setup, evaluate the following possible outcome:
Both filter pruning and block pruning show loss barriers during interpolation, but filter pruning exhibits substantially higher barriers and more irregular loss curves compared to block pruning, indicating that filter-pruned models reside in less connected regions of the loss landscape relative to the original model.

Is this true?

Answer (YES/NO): NO